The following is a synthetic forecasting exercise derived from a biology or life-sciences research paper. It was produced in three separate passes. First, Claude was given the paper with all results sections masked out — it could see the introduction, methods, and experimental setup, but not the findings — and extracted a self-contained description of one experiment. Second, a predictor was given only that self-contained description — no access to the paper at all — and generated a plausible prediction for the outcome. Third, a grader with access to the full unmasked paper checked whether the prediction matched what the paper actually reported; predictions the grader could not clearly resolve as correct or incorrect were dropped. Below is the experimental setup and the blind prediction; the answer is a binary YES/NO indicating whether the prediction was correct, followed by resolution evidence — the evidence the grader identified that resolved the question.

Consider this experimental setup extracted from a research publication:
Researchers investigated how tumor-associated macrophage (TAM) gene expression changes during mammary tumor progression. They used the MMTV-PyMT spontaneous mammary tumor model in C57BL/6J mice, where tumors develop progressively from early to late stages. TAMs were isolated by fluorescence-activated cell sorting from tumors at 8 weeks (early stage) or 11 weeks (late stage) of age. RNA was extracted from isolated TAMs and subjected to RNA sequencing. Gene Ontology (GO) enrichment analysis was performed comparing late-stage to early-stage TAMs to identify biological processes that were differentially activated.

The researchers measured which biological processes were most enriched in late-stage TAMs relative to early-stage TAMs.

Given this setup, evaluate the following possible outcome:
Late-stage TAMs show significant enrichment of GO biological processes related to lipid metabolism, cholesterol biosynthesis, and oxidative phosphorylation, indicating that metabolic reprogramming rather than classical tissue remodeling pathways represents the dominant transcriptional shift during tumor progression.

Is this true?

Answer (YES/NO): NO